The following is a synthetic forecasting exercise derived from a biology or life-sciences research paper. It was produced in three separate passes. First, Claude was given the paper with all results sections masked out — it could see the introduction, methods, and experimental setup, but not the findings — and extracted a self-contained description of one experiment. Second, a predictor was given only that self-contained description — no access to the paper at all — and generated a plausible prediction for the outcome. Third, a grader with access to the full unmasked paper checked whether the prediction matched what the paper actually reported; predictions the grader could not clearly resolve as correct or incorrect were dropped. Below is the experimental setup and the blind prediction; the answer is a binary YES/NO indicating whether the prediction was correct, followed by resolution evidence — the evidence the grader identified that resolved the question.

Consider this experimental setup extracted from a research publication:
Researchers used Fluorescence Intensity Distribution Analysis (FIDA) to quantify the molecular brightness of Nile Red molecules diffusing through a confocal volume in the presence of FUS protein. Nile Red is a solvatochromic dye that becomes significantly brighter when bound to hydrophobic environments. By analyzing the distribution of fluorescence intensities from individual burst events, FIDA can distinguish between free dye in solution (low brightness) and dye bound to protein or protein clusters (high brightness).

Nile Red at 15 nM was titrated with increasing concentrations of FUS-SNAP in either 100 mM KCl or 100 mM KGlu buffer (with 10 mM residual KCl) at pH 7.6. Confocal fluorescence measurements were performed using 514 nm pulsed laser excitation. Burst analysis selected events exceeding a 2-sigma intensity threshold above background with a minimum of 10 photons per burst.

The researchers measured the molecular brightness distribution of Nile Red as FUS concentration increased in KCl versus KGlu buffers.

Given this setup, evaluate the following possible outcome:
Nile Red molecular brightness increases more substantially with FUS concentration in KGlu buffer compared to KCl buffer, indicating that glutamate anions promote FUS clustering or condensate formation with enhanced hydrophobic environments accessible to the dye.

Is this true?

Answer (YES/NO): YES